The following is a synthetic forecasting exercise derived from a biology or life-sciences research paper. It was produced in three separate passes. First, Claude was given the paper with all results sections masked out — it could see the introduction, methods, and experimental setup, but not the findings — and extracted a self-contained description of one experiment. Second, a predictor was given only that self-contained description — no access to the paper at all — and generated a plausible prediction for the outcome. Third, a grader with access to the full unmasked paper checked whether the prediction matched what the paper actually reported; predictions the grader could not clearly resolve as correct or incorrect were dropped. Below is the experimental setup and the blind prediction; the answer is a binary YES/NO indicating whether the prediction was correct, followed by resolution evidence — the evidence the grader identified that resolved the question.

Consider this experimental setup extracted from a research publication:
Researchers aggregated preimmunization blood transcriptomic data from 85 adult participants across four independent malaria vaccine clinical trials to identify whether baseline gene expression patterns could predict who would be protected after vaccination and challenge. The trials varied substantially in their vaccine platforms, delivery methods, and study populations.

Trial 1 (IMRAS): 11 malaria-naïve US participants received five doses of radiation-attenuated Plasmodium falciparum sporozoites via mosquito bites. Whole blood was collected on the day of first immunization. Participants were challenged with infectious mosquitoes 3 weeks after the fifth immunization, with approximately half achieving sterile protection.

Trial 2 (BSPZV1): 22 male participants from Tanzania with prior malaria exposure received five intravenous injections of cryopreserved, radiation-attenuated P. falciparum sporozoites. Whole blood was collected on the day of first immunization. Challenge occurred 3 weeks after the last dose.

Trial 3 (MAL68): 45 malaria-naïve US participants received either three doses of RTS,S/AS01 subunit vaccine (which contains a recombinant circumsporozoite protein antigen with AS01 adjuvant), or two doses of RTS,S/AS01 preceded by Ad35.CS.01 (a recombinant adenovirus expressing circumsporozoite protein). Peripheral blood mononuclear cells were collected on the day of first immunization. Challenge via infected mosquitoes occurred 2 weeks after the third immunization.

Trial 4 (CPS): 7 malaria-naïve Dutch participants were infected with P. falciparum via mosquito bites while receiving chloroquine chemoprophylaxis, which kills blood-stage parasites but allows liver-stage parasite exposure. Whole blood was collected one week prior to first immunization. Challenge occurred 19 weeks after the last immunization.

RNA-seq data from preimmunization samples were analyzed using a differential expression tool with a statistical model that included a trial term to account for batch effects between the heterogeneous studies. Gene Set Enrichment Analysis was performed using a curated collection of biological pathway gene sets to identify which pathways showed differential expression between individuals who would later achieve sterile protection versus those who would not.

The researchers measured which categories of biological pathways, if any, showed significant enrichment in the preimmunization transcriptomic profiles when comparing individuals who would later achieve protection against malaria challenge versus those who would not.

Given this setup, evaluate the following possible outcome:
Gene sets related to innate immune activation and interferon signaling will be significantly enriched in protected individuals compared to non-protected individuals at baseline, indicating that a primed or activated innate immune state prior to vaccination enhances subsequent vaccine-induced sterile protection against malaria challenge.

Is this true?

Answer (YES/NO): NO